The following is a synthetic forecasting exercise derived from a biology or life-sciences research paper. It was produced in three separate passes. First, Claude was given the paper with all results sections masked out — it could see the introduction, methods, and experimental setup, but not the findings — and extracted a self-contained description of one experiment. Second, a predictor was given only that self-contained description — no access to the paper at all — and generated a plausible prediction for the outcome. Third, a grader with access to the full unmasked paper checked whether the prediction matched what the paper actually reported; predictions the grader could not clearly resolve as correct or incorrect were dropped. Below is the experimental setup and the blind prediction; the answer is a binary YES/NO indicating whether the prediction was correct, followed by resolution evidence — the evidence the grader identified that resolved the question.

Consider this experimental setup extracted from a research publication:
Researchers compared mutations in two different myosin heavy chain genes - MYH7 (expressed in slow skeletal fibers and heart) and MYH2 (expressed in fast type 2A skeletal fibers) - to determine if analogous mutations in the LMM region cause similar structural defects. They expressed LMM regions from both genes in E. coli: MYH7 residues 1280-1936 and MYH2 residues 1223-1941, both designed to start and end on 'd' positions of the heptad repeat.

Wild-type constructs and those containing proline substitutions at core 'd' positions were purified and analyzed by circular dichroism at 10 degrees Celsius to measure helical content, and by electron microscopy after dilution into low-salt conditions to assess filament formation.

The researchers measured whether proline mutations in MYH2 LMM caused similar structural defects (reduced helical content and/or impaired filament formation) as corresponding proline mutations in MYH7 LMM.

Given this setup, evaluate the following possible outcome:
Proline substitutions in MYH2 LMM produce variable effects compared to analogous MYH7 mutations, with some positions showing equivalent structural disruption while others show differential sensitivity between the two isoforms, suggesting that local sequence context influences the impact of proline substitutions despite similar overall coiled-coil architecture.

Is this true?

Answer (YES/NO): NO